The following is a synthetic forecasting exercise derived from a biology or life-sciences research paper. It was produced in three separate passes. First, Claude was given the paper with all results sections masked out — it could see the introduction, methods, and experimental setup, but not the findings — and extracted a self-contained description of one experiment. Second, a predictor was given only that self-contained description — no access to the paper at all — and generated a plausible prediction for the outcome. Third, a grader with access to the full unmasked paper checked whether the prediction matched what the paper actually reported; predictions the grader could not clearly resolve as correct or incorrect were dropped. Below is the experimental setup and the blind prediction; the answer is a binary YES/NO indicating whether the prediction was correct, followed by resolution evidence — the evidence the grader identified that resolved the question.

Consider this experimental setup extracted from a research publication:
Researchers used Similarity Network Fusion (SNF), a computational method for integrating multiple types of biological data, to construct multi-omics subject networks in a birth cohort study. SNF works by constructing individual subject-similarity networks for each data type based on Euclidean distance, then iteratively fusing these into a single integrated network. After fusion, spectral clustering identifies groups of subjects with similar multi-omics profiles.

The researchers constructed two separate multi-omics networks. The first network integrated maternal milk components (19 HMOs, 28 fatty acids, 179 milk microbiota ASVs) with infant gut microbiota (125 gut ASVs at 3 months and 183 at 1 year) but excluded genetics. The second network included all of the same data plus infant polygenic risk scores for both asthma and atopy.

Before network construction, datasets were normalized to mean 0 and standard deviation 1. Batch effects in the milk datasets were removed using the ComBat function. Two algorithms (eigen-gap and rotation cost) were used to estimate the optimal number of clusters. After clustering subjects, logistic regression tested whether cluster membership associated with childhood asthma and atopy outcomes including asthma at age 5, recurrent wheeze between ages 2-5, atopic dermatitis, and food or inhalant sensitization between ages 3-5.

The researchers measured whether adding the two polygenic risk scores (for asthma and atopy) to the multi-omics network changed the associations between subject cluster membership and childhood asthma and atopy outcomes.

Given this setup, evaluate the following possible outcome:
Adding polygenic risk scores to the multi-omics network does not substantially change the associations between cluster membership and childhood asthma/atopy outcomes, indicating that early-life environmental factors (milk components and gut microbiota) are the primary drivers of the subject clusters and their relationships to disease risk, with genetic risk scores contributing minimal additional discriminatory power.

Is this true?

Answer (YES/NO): NO